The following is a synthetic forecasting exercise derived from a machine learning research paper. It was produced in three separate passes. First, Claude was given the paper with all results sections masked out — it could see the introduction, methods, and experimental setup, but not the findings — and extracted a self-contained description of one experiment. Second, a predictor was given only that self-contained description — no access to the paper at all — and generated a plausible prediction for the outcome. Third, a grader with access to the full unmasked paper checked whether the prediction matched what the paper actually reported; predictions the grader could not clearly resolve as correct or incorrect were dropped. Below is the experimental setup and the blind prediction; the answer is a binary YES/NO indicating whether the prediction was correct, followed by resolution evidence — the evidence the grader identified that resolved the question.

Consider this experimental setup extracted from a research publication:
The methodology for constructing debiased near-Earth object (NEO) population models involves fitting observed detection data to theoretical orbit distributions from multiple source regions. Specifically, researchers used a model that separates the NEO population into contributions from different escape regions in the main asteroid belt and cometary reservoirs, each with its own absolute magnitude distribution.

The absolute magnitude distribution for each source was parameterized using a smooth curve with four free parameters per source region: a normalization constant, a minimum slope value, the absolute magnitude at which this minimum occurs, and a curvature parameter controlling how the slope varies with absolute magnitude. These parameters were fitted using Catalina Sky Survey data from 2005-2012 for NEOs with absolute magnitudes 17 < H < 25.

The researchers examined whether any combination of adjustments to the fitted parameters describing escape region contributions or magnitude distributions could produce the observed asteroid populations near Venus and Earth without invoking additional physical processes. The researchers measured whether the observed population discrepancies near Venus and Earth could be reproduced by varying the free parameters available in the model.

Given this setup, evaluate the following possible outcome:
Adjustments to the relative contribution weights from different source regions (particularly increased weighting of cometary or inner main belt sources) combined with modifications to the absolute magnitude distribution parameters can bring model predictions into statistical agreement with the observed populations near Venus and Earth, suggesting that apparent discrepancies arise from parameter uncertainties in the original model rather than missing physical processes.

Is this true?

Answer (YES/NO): NO